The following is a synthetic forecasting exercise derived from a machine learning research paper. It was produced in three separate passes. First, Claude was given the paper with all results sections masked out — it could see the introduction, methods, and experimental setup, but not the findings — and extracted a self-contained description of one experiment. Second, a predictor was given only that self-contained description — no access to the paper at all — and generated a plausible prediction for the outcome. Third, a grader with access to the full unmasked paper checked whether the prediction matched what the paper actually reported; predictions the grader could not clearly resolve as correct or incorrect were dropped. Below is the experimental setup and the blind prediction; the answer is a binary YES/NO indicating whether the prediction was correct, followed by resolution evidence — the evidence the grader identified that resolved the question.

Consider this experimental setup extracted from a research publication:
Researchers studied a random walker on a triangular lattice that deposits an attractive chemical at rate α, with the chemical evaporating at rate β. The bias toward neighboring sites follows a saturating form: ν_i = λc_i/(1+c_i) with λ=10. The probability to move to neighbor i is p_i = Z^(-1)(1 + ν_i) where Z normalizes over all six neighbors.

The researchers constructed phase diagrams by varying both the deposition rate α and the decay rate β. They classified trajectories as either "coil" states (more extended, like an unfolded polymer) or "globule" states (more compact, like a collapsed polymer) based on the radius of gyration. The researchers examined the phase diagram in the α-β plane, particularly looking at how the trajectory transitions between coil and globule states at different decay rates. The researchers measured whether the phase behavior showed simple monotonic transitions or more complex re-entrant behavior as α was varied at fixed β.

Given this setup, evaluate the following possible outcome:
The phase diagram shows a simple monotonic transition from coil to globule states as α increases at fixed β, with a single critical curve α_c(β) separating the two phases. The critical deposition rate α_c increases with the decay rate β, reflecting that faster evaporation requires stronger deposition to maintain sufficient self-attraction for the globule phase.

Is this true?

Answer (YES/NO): NO